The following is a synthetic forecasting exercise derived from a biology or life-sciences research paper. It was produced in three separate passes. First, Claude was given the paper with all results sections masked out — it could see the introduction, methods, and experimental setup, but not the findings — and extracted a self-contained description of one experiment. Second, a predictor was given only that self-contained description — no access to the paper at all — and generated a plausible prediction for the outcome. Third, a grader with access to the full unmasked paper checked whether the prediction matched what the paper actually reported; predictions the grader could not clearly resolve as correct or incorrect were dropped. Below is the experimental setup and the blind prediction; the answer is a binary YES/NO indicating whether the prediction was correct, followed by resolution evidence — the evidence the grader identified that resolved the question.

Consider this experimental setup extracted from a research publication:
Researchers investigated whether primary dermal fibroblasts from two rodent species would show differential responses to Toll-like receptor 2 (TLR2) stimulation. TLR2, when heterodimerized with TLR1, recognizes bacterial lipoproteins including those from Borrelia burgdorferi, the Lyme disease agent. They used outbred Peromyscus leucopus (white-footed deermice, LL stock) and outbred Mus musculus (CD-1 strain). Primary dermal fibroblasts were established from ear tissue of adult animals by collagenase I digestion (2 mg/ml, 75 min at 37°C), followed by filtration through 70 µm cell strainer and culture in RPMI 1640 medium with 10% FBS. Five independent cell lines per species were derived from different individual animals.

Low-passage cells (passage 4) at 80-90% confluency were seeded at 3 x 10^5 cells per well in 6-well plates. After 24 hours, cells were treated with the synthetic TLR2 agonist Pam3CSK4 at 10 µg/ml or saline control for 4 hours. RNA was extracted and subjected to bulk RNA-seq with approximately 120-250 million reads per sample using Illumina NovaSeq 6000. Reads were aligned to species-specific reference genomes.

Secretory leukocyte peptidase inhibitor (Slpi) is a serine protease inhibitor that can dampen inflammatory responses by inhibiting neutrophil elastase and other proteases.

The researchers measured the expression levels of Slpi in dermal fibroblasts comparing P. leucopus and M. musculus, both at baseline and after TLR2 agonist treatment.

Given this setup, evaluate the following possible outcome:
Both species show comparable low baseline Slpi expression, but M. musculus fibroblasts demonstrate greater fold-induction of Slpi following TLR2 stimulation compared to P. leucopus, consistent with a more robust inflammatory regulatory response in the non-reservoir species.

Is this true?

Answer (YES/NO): NO